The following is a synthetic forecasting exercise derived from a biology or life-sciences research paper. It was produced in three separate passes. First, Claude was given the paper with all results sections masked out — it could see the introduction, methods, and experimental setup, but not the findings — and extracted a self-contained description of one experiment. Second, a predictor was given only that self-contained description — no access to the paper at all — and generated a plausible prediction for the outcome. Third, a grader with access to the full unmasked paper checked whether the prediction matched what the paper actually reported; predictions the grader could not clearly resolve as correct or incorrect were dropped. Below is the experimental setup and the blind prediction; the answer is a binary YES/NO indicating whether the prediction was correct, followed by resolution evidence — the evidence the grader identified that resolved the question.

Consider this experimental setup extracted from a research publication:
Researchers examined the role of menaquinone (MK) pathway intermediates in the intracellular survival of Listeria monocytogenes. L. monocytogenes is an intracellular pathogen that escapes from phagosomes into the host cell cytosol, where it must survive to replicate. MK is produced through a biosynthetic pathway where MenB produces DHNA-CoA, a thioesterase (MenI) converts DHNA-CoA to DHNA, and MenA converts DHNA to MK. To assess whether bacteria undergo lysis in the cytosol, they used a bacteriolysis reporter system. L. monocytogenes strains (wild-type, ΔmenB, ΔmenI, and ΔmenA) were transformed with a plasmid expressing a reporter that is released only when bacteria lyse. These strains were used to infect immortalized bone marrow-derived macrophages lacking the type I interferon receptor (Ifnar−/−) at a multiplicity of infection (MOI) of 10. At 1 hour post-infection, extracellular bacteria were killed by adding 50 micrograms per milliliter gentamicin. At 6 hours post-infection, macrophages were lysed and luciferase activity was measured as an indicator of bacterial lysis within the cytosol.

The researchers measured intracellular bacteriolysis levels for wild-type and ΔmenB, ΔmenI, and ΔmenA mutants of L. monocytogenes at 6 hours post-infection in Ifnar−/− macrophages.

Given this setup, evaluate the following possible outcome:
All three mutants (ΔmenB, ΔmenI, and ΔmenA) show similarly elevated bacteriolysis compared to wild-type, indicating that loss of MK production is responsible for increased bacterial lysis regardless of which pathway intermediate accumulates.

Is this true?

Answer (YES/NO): NO